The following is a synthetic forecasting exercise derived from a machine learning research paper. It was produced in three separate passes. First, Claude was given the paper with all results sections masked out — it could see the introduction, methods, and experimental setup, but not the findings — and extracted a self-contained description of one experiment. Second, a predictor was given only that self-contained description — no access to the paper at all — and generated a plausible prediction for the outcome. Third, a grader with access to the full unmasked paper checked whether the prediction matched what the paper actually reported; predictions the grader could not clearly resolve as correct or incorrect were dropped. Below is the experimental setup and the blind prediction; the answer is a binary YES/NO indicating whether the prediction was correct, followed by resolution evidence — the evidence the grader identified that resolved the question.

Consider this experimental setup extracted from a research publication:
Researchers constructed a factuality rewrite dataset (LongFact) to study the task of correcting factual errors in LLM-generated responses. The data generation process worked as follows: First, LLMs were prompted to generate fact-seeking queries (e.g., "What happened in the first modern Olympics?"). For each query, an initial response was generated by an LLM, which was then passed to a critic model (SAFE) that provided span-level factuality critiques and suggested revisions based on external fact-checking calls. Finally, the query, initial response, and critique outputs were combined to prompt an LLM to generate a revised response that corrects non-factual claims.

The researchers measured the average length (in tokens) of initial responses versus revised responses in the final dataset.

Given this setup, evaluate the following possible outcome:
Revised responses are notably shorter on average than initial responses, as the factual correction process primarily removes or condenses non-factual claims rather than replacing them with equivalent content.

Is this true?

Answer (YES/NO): NO